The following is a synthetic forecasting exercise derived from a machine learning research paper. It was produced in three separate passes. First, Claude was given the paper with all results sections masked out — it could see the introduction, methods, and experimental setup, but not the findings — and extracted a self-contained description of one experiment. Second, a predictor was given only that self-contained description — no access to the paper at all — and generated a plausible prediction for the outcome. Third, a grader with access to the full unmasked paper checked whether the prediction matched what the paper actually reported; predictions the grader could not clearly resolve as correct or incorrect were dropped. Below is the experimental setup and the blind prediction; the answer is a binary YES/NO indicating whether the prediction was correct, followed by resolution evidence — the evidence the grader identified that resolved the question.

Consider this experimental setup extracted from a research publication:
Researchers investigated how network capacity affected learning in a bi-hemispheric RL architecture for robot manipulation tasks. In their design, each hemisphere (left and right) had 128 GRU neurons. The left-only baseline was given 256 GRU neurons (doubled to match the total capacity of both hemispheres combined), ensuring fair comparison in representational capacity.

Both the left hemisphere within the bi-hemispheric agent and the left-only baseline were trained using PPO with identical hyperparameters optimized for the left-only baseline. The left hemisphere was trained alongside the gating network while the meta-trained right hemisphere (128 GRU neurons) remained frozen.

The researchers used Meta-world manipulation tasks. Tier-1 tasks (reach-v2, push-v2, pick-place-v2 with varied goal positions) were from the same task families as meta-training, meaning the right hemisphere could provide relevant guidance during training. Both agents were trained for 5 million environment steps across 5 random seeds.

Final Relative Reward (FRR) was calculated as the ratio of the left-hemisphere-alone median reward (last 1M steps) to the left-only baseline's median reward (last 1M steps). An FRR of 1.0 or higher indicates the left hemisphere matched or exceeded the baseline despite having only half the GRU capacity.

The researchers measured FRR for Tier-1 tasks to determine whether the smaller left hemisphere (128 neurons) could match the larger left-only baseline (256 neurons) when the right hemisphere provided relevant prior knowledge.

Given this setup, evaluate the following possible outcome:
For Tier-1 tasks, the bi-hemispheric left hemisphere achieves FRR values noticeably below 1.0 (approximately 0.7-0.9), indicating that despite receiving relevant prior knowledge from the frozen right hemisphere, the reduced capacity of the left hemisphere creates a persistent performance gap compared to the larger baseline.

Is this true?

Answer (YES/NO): NO